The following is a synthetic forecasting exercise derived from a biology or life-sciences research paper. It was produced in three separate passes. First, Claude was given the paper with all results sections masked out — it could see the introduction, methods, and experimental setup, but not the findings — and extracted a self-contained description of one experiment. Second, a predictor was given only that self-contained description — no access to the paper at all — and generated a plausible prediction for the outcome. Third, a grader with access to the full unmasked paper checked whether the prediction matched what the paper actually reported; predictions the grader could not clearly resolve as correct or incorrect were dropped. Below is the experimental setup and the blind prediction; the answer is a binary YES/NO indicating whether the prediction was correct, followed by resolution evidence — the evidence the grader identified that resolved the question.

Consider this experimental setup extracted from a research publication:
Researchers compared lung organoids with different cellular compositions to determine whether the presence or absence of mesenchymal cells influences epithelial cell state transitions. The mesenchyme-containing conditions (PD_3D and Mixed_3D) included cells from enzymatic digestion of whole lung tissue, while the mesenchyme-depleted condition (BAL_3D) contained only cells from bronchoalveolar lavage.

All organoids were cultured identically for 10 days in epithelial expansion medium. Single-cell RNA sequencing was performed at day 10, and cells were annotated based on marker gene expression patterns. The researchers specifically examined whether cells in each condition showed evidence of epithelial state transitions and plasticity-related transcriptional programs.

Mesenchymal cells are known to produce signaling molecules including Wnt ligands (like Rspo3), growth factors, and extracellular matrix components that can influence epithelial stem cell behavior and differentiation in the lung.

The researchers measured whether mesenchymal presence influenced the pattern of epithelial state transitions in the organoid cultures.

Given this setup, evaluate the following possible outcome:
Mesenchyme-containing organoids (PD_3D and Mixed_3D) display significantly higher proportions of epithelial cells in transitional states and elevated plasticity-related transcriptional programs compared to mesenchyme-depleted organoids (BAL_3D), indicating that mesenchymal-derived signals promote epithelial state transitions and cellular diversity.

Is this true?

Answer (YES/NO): NO